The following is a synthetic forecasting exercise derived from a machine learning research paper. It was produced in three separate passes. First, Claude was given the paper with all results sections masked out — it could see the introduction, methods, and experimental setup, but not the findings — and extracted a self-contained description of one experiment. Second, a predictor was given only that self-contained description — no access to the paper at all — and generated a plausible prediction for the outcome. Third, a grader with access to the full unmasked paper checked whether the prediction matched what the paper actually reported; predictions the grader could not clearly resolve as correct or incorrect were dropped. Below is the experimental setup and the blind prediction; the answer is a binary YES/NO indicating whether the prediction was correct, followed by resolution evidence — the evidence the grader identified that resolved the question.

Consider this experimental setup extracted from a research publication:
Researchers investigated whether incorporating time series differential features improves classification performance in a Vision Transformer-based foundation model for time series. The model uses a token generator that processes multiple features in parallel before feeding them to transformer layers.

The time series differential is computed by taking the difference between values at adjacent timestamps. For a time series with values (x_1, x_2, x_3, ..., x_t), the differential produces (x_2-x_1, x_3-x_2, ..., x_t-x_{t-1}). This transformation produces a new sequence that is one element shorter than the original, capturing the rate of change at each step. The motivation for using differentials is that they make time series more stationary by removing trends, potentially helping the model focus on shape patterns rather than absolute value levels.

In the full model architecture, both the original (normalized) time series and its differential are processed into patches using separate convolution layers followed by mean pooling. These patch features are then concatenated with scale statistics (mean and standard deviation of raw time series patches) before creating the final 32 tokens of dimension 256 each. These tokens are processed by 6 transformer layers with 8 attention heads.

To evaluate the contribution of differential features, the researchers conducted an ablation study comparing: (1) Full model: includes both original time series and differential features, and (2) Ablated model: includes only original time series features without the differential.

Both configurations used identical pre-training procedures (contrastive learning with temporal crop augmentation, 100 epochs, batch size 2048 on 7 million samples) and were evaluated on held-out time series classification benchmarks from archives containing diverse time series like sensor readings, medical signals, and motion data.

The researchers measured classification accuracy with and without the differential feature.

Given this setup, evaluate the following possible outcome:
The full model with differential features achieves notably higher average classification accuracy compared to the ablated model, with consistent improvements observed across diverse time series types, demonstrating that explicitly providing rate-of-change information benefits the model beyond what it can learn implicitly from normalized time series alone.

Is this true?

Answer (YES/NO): YES